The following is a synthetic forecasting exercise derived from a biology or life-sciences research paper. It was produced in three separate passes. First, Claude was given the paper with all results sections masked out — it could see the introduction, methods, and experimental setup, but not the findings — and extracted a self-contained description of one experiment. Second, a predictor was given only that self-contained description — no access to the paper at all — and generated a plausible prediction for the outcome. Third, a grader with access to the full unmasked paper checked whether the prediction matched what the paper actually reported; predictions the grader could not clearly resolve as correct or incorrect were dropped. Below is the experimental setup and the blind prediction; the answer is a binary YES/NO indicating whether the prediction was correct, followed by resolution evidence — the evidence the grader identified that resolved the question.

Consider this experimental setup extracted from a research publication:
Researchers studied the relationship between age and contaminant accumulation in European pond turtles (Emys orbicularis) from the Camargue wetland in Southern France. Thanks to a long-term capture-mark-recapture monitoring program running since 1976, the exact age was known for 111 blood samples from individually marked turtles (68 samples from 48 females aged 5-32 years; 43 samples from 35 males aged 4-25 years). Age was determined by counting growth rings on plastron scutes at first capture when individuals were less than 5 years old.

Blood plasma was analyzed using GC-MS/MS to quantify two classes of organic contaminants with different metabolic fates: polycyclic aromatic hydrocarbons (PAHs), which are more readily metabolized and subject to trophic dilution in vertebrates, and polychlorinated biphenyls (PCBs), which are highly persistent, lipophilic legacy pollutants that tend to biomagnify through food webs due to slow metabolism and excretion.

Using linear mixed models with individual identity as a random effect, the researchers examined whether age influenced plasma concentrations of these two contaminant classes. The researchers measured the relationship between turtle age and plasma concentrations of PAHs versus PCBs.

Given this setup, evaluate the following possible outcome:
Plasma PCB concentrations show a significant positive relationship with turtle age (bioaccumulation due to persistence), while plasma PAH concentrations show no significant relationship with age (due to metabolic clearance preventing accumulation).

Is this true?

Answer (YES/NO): NO